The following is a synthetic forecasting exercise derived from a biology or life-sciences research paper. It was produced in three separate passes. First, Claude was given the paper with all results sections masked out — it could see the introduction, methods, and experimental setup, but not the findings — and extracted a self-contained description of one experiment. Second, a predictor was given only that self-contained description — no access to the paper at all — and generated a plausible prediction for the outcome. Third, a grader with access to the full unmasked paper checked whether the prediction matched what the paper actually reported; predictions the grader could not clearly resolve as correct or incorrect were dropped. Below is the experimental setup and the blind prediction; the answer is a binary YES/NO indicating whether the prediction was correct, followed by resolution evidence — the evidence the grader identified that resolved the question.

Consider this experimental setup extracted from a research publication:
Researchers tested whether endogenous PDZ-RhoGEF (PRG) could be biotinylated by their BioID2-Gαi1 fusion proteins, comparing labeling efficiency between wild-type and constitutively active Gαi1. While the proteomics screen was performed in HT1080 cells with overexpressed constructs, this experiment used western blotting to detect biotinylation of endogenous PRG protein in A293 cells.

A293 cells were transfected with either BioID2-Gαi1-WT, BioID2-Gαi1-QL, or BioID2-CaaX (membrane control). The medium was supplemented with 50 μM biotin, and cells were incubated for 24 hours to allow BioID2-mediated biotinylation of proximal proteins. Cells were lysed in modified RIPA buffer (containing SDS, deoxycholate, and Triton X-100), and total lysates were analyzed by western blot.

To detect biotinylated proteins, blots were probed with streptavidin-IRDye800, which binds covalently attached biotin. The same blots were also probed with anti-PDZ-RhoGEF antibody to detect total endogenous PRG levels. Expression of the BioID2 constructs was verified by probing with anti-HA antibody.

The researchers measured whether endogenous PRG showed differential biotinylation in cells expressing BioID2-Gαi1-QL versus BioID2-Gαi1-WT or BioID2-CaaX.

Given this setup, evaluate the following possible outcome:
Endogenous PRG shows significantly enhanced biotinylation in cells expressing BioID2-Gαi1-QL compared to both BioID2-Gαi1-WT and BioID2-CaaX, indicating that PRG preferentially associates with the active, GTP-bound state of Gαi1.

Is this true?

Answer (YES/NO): YES